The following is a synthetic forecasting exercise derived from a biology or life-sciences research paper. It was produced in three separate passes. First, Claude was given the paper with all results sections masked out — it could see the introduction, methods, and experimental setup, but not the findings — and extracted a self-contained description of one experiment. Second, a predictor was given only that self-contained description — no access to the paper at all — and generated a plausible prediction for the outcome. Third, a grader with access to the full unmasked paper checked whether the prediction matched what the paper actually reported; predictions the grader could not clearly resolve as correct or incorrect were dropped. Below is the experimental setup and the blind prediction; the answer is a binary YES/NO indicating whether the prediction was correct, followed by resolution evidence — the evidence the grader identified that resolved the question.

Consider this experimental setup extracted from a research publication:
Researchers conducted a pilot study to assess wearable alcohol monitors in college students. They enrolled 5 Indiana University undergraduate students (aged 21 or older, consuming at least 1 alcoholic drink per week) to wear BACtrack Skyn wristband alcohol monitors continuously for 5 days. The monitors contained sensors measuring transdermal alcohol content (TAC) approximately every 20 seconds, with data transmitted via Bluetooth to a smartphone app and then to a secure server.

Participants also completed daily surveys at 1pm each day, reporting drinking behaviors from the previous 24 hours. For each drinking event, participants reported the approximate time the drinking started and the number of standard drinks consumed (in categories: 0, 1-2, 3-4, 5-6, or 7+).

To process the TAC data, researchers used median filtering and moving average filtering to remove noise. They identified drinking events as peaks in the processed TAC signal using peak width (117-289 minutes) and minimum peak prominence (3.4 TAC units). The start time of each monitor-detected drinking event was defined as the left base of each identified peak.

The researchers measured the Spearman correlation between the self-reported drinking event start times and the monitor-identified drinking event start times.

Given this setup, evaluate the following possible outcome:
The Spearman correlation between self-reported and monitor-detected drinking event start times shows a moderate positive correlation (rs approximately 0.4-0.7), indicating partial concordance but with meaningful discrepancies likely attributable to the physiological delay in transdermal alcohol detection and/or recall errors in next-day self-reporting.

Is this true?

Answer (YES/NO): NO